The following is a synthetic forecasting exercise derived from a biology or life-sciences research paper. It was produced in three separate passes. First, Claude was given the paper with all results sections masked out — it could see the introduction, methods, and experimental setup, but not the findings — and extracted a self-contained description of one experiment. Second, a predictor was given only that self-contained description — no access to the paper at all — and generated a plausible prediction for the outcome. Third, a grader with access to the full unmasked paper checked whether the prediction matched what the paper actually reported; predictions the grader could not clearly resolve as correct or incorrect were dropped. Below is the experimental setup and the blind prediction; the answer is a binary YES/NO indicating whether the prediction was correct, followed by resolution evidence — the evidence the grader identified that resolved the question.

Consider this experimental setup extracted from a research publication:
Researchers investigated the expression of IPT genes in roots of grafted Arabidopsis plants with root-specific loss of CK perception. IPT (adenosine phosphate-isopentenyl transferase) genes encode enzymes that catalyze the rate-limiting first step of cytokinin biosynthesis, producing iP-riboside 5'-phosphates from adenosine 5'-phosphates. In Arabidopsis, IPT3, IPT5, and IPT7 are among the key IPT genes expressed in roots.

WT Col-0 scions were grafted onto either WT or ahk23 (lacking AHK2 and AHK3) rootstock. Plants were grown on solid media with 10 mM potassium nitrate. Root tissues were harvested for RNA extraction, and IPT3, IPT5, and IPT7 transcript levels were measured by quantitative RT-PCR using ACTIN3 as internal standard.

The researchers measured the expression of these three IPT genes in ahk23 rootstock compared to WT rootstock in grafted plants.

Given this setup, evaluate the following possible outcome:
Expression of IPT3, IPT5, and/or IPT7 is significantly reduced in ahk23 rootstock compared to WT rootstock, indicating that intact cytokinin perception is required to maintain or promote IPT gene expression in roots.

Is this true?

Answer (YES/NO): NO